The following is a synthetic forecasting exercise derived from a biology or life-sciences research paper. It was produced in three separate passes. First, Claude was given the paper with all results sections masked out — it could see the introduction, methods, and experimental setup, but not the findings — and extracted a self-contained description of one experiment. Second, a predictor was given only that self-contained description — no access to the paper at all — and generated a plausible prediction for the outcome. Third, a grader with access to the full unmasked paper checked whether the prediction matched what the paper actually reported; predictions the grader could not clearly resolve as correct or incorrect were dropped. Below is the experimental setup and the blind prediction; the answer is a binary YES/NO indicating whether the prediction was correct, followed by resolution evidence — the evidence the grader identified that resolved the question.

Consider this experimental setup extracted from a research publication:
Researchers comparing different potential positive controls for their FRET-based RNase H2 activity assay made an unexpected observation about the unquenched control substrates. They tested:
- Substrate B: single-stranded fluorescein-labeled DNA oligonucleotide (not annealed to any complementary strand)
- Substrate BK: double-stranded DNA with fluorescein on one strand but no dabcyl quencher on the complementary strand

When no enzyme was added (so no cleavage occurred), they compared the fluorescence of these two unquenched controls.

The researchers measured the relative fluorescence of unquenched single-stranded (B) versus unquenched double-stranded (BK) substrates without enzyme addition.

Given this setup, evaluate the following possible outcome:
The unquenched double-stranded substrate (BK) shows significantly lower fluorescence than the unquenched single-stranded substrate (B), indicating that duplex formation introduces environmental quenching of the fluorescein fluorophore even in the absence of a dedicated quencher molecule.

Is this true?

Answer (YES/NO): NO